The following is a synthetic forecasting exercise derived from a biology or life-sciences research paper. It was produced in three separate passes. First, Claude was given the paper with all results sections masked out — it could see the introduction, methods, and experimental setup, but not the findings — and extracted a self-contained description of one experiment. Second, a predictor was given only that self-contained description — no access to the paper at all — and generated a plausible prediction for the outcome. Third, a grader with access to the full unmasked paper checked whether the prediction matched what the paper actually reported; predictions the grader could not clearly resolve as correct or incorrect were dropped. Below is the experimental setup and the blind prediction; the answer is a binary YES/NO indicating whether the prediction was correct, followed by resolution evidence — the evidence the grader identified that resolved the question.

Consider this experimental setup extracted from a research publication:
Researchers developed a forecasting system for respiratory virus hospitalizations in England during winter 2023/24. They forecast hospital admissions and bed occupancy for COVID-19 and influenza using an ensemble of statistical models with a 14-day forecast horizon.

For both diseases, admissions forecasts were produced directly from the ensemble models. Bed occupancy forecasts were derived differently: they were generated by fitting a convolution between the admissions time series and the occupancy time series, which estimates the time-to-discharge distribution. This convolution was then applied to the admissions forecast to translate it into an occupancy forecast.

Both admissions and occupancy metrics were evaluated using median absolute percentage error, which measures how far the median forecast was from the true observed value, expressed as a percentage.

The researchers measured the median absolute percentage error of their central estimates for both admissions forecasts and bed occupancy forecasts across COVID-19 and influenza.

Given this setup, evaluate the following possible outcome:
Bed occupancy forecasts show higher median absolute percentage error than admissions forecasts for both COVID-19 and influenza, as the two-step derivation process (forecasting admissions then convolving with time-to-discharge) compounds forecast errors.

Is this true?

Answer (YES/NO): NO